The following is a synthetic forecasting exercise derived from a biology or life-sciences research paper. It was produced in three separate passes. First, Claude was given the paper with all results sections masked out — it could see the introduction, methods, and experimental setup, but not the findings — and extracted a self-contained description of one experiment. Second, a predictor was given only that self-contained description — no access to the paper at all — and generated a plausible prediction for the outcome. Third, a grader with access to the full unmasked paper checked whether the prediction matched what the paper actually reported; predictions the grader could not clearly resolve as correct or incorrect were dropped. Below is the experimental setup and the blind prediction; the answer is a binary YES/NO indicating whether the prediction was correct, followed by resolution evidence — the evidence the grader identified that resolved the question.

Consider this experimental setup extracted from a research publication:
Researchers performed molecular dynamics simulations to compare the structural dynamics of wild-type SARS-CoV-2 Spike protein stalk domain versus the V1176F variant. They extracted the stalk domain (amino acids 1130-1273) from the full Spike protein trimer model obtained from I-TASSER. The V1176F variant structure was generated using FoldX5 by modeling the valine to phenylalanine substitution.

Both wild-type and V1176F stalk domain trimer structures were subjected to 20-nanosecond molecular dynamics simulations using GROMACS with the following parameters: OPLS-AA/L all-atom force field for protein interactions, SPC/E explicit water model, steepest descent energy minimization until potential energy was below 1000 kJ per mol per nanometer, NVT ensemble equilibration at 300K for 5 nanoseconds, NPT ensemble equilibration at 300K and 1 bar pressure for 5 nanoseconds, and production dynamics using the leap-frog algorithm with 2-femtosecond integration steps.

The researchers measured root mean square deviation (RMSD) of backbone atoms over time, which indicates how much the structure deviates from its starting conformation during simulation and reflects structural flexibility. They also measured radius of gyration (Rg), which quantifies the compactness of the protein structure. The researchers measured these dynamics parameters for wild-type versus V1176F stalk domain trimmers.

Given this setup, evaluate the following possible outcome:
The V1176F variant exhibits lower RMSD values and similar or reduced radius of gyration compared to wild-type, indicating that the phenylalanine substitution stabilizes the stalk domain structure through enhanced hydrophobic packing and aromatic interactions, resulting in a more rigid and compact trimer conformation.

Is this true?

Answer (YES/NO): NO